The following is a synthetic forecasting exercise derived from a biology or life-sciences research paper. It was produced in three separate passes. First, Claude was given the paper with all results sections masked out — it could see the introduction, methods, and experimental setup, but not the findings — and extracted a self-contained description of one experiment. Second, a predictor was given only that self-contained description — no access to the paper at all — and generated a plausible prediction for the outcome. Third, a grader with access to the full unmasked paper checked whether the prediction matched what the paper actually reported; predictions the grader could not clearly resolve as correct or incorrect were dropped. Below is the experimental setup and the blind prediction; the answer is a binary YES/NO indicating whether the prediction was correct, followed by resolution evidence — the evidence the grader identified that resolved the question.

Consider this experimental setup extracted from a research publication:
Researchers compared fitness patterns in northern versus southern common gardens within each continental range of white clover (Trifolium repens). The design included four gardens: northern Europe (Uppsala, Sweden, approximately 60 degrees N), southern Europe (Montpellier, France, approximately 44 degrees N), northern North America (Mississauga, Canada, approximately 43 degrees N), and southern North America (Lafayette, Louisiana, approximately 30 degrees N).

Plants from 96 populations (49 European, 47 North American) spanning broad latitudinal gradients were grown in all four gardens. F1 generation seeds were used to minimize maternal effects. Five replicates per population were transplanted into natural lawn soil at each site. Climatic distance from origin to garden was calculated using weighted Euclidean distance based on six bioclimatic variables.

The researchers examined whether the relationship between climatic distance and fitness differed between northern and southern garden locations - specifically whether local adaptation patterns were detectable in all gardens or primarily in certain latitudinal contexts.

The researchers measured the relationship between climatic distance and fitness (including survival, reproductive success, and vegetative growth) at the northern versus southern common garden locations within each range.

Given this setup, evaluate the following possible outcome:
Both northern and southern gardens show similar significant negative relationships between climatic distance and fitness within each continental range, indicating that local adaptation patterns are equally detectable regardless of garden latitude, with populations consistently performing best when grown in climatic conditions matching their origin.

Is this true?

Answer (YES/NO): NO